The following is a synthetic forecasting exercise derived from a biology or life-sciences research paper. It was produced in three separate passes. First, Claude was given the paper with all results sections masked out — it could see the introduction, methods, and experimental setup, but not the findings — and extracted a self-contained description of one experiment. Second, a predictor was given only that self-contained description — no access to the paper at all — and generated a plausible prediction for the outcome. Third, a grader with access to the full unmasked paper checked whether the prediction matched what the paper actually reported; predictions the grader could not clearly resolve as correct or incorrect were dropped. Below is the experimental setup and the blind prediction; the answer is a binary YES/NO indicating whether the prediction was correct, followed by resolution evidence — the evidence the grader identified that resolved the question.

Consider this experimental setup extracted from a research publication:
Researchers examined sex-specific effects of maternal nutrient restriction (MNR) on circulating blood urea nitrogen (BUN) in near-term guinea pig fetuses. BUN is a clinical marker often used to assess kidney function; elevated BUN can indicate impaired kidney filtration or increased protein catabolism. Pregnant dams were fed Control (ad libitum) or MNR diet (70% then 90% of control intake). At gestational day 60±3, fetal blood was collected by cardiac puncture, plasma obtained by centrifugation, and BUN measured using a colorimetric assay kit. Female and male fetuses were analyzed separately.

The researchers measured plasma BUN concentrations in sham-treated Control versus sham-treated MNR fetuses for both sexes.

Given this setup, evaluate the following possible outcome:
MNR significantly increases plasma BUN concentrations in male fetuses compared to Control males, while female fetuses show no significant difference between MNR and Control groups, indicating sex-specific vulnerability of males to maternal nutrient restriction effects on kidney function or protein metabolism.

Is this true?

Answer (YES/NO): NO